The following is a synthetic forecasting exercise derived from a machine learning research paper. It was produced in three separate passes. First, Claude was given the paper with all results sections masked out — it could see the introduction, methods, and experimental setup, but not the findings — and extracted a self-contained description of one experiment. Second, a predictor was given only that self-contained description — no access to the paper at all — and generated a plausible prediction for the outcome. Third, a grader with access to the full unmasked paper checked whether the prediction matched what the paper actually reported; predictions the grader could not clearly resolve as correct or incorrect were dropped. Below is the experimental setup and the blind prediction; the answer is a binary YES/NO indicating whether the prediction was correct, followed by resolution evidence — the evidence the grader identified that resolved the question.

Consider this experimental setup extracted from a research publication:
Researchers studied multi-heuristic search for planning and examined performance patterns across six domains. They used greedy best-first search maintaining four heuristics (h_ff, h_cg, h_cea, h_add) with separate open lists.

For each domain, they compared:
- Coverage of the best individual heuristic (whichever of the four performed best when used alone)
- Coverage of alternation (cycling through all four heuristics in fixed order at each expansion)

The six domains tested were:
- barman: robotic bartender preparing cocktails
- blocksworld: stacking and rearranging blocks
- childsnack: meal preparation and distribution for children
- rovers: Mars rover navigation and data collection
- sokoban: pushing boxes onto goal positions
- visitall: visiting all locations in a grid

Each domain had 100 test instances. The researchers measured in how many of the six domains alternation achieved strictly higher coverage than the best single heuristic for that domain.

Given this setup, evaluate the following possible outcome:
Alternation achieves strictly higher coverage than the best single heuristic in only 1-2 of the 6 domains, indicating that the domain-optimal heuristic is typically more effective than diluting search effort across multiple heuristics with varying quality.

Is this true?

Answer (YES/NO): NO